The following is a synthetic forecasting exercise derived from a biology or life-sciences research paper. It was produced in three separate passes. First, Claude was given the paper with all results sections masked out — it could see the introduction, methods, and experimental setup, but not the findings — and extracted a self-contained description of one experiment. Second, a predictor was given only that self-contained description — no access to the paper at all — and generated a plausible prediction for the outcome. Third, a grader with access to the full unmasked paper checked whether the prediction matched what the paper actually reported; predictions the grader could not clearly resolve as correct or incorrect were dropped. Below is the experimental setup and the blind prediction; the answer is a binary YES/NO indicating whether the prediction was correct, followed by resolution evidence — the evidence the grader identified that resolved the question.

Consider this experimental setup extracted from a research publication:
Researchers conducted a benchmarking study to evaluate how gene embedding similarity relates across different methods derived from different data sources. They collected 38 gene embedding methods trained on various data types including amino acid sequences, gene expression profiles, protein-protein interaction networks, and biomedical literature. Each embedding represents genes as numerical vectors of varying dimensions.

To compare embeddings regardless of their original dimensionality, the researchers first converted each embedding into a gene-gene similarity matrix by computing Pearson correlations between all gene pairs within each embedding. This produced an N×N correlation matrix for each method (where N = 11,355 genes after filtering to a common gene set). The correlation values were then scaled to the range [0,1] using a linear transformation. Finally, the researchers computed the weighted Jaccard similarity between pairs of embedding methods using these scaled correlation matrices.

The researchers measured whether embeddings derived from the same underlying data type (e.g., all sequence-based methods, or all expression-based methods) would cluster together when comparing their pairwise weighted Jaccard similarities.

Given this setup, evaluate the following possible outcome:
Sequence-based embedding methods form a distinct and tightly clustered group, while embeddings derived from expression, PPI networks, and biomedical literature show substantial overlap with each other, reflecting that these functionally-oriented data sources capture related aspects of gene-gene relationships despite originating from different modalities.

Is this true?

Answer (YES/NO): NO